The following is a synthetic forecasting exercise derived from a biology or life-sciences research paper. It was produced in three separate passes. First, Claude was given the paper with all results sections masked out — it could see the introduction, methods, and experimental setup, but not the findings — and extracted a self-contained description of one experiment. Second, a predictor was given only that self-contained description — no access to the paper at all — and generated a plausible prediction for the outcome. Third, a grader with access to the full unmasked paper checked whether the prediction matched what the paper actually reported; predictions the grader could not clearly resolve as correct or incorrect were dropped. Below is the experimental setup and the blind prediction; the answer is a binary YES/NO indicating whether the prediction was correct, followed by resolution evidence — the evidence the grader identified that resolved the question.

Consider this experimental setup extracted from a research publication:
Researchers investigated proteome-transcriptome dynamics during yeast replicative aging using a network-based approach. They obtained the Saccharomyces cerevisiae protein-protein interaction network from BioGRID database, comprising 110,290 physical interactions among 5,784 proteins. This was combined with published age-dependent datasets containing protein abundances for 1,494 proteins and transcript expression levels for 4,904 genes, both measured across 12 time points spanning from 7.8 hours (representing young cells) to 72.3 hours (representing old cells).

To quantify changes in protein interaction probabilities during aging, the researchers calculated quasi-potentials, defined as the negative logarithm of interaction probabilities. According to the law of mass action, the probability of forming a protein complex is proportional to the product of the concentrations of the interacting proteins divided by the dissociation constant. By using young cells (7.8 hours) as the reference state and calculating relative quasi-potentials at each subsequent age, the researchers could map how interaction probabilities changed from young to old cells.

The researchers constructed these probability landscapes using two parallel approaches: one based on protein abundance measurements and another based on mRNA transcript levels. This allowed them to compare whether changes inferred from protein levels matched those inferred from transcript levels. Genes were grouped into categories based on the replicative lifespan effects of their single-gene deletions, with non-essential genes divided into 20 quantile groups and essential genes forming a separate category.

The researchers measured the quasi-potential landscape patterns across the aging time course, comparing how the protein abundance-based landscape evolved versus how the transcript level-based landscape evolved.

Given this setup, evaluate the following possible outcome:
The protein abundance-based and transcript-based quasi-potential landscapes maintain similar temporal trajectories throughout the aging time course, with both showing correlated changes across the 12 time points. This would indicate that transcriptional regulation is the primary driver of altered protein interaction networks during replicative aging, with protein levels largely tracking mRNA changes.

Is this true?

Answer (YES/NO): NO